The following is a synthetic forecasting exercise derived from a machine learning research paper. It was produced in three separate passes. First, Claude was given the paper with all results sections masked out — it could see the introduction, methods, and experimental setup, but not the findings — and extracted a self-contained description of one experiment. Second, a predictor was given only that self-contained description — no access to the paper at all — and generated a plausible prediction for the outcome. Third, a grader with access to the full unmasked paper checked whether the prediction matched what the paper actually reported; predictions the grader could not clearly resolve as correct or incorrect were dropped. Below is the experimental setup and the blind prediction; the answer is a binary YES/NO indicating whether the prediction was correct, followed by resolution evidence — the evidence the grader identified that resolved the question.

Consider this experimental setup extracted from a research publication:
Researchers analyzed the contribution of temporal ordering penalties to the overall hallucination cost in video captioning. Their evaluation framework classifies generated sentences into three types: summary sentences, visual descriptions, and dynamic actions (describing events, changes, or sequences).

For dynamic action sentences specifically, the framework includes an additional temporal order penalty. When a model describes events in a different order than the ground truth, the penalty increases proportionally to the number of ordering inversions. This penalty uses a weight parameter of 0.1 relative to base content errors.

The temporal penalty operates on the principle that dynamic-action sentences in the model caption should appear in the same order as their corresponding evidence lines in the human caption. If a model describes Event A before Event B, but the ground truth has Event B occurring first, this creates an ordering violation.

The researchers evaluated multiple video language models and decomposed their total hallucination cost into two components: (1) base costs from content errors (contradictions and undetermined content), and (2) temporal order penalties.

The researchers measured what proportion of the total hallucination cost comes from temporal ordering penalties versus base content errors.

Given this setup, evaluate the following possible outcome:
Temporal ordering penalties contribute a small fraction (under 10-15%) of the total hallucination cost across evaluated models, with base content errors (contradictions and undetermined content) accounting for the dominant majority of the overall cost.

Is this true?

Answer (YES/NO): YES